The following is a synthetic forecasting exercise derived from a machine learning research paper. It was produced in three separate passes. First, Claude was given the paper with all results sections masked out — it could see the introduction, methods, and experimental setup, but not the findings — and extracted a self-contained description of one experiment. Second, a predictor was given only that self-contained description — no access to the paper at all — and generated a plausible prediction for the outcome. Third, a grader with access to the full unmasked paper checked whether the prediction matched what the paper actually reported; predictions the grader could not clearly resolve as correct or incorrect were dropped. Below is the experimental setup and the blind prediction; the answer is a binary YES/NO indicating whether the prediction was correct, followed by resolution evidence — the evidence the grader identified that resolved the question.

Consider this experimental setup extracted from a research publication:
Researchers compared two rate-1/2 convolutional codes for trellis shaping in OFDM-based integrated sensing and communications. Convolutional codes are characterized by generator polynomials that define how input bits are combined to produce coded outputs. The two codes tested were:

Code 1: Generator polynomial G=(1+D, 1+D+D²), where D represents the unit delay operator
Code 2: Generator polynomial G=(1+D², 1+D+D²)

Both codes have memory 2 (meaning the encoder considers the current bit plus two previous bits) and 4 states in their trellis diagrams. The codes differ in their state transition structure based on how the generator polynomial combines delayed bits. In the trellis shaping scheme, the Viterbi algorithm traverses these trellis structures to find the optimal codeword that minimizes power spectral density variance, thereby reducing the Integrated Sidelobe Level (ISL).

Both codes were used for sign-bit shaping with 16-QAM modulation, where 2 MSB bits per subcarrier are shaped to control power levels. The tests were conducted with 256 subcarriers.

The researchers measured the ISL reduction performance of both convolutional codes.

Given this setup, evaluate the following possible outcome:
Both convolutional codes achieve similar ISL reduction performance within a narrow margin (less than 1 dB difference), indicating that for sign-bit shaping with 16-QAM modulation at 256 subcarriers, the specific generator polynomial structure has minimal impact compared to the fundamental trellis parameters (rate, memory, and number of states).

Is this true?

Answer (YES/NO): YES